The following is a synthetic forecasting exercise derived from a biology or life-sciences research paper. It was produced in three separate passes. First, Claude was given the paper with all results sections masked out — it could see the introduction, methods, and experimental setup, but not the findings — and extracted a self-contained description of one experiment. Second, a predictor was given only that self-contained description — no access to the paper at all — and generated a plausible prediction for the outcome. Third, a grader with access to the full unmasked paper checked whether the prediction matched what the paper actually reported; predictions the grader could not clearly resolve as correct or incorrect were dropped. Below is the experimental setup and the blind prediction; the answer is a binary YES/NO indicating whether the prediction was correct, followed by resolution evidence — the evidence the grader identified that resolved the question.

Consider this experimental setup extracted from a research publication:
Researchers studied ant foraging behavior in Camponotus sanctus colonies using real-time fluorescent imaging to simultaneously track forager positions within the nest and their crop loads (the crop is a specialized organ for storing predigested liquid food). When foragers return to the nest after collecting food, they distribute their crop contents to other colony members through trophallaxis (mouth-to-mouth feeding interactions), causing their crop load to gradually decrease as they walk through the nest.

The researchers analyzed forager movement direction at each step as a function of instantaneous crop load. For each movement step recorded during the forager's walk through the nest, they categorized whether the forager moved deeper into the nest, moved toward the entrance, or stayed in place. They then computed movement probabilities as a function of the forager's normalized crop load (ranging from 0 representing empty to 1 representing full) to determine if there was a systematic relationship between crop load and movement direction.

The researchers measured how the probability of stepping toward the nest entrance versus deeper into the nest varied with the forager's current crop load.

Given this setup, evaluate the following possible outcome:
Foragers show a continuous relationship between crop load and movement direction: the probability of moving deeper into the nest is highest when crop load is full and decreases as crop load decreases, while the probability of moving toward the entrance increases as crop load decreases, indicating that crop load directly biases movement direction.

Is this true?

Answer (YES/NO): NO